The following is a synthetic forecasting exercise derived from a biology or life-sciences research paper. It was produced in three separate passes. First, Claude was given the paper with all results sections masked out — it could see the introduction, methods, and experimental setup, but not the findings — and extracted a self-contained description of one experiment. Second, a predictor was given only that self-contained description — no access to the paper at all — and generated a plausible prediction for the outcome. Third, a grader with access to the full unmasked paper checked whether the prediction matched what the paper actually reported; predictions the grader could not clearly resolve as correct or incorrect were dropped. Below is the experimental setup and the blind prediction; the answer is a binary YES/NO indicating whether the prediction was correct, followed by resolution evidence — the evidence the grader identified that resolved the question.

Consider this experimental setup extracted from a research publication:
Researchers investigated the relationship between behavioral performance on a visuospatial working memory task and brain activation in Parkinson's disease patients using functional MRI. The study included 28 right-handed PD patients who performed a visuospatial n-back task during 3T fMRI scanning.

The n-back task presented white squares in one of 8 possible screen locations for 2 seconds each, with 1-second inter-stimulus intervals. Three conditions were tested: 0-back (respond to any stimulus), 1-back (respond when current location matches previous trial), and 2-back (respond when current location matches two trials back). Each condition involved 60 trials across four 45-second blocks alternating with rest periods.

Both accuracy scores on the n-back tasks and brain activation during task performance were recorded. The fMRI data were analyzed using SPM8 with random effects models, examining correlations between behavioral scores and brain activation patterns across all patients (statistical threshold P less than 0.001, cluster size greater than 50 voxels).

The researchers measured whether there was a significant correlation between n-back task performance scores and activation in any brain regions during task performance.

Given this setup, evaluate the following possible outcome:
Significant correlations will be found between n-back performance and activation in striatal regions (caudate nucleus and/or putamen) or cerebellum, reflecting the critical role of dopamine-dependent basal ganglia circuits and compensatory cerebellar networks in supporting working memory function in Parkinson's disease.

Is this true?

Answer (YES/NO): NO